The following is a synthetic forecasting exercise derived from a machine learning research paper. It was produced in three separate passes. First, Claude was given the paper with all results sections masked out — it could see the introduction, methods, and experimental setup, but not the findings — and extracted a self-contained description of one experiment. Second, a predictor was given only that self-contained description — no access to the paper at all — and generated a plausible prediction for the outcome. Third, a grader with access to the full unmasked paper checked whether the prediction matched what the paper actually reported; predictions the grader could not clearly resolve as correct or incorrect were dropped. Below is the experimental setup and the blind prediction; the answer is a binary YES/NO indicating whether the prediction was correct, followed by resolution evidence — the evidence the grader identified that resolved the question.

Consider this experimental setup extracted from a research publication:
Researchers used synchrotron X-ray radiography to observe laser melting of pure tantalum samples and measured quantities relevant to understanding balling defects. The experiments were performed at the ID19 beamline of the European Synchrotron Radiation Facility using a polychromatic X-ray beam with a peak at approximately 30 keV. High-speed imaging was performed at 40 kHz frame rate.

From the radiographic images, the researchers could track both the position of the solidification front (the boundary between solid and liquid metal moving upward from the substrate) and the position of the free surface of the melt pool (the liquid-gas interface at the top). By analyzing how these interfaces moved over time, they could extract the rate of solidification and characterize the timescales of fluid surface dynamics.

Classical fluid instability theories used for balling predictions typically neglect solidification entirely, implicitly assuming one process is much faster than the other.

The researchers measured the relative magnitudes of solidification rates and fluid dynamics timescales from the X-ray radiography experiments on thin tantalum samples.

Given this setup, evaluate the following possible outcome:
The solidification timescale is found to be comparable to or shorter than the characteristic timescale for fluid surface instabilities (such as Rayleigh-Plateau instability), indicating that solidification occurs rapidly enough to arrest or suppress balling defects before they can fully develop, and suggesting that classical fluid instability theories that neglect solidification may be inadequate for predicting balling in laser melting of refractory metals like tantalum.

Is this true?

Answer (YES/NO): NO